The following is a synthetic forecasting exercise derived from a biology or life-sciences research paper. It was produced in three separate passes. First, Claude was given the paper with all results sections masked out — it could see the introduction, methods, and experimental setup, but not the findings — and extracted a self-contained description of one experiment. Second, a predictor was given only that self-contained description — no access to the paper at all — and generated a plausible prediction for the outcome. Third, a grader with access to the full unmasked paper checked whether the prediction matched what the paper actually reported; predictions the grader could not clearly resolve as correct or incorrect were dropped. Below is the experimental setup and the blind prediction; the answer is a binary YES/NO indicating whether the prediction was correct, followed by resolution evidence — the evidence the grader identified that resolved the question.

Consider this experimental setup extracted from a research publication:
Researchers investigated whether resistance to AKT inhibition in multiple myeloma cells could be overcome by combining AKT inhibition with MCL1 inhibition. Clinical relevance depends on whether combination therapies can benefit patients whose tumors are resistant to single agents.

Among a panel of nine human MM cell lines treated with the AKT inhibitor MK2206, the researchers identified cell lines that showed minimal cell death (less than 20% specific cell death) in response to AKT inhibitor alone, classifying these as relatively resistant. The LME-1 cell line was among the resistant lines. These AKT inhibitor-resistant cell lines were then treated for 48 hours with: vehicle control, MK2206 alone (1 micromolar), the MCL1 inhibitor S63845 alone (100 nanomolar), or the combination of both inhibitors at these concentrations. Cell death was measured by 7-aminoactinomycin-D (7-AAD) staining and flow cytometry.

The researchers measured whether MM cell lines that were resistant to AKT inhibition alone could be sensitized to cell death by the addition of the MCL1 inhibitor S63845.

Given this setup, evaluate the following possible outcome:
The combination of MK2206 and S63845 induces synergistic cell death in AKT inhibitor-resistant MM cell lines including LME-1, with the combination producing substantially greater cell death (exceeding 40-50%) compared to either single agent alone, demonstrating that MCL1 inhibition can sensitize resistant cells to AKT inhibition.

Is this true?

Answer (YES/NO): NO